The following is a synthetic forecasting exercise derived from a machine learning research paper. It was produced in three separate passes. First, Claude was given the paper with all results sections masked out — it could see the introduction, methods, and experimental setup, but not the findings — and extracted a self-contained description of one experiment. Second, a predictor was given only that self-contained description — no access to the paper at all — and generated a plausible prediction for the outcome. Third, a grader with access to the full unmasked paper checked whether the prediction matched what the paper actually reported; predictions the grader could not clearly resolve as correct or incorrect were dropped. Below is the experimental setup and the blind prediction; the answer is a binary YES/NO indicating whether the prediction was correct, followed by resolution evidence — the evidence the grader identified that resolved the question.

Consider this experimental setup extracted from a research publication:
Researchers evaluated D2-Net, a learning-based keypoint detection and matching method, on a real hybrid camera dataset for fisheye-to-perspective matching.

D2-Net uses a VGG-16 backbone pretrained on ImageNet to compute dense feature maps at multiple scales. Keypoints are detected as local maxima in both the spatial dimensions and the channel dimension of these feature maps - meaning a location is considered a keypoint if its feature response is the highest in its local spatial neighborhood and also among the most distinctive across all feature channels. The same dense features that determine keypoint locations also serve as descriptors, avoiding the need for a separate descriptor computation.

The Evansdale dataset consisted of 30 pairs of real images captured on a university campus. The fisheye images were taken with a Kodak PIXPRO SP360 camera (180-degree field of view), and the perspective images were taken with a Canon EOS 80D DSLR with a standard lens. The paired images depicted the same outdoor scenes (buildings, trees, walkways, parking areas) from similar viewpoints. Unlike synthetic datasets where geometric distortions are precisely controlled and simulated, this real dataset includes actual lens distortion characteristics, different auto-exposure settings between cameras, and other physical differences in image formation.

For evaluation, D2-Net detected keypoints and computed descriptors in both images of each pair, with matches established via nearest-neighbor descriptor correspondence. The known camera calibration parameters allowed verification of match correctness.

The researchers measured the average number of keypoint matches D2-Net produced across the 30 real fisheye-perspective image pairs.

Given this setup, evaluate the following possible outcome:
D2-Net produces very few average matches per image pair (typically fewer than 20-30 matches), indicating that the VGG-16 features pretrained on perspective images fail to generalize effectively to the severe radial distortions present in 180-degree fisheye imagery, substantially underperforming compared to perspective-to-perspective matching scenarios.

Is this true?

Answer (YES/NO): NO